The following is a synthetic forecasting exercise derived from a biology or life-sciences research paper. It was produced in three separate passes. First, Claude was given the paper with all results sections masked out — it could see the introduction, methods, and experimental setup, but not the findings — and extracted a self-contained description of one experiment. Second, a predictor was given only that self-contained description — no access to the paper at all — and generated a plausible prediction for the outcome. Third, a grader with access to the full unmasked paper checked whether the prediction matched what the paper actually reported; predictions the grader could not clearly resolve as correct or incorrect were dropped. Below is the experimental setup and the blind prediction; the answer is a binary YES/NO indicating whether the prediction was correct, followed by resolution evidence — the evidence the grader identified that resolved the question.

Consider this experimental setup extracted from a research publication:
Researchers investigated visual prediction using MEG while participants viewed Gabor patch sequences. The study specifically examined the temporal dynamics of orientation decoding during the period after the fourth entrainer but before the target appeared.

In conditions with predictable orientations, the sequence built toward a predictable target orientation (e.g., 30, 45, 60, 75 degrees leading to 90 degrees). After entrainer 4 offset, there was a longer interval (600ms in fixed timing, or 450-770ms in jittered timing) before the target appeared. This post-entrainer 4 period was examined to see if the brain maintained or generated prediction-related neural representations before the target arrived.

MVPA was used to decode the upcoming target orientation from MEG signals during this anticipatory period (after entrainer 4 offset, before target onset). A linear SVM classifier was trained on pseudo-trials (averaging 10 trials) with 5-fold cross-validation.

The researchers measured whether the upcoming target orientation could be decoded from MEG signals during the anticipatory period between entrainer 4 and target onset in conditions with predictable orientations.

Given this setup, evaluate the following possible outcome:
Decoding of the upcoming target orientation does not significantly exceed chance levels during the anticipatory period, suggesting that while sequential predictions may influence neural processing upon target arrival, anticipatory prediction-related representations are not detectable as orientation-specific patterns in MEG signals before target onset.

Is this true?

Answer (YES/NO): NO